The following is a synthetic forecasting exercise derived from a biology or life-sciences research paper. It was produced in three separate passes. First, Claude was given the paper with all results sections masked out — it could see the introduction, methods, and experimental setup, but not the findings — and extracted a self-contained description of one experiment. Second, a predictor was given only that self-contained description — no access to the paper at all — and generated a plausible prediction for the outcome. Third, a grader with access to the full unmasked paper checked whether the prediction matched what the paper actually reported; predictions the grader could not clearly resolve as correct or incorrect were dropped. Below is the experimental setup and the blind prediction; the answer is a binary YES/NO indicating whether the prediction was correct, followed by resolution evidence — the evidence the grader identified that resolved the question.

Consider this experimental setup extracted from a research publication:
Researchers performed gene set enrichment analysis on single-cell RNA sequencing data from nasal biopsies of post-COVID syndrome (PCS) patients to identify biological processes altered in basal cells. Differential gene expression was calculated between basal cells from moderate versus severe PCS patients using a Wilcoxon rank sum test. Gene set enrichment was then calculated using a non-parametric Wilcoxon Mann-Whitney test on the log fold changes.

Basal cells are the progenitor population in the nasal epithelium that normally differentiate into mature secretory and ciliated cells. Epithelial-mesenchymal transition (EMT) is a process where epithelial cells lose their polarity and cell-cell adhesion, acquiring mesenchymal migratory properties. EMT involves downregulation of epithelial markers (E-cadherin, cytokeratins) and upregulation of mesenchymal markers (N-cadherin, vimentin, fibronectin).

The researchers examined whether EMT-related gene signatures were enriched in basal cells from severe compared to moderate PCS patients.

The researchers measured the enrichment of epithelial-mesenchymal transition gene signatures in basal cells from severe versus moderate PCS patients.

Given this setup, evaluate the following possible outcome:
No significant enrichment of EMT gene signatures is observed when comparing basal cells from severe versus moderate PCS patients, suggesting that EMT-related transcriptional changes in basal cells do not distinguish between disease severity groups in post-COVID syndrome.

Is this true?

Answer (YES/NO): NO